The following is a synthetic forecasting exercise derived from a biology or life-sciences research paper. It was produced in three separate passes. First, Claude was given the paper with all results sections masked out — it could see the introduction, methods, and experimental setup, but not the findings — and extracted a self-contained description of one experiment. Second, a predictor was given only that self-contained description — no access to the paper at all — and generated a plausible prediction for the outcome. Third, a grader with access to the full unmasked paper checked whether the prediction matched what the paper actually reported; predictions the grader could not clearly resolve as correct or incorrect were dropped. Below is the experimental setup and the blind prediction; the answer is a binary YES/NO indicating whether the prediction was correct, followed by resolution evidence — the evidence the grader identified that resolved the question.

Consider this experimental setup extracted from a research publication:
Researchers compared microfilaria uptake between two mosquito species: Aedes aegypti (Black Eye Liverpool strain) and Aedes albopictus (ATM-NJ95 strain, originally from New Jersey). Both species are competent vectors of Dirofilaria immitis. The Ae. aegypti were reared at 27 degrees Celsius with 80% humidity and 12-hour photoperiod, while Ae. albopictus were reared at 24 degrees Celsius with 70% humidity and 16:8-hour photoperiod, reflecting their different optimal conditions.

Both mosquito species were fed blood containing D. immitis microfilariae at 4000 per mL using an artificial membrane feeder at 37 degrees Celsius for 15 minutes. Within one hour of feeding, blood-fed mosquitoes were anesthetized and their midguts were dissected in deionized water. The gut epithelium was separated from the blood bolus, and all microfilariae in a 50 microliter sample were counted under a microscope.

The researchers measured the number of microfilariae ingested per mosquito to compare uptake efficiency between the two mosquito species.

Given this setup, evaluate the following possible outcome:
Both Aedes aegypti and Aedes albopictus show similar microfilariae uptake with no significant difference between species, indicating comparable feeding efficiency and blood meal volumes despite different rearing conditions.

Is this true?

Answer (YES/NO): NO